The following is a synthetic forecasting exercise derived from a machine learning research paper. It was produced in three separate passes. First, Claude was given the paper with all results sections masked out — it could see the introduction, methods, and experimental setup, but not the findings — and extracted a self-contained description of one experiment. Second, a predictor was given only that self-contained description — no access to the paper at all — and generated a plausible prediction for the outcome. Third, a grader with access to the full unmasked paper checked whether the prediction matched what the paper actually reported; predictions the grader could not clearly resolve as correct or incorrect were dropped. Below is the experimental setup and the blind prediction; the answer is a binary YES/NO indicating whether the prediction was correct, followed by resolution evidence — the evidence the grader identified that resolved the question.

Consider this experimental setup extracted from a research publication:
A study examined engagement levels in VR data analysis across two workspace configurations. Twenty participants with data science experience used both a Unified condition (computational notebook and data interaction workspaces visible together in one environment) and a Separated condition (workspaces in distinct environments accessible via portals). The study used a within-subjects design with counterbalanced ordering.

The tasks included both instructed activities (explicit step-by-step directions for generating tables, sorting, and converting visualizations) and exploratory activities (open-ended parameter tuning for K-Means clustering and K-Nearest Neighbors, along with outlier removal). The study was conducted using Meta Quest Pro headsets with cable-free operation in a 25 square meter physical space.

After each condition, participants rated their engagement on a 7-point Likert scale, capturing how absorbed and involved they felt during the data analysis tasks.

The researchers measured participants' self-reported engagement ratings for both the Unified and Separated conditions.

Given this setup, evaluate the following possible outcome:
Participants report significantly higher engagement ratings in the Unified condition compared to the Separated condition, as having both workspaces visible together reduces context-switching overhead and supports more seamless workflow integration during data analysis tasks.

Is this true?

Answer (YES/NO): YES